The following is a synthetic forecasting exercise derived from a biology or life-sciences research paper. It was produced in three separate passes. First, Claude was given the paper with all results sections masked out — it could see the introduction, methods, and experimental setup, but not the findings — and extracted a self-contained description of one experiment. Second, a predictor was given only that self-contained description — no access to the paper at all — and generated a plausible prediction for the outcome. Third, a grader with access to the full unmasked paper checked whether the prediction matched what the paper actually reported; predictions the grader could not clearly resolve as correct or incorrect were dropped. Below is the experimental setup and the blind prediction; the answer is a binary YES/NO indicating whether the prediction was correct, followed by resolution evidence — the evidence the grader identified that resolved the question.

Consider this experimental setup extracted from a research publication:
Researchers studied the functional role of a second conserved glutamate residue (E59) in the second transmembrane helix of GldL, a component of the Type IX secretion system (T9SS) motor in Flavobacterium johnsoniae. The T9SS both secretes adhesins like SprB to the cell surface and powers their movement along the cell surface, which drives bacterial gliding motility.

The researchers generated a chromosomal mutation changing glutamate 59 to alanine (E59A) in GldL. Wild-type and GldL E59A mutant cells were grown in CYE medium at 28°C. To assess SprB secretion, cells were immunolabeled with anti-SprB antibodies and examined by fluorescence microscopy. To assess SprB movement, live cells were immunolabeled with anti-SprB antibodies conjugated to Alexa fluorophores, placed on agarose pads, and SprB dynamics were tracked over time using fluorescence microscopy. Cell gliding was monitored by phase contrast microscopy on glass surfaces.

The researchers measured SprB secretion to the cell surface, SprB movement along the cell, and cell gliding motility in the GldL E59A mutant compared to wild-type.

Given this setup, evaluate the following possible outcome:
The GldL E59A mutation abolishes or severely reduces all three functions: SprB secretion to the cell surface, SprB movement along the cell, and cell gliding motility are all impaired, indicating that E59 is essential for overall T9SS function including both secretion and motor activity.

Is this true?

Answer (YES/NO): NO